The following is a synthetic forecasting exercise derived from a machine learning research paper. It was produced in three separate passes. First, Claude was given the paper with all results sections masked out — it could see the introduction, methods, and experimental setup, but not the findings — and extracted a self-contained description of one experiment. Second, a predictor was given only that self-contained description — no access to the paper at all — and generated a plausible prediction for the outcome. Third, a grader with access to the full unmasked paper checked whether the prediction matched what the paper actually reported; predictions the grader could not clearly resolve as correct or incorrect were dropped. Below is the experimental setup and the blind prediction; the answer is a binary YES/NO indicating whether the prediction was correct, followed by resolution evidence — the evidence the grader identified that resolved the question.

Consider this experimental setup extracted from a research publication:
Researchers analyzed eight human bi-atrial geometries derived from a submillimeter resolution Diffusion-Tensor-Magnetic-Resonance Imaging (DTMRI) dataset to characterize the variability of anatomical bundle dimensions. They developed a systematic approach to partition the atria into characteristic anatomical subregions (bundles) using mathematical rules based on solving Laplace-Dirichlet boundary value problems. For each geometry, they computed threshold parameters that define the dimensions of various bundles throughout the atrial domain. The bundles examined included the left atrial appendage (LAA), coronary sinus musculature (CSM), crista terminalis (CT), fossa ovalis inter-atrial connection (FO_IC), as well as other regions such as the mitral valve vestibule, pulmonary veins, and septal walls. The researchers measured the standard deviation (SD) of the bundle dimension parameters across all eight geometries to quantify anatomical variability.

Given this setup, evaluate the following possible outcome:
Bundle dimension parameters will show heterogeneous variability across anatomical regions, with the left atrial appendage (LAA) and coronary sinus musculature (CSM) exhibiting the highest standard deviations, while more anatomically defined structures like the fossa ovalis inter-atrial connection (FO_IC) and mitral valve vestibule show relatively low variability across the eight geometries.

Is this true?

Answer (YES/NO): NO